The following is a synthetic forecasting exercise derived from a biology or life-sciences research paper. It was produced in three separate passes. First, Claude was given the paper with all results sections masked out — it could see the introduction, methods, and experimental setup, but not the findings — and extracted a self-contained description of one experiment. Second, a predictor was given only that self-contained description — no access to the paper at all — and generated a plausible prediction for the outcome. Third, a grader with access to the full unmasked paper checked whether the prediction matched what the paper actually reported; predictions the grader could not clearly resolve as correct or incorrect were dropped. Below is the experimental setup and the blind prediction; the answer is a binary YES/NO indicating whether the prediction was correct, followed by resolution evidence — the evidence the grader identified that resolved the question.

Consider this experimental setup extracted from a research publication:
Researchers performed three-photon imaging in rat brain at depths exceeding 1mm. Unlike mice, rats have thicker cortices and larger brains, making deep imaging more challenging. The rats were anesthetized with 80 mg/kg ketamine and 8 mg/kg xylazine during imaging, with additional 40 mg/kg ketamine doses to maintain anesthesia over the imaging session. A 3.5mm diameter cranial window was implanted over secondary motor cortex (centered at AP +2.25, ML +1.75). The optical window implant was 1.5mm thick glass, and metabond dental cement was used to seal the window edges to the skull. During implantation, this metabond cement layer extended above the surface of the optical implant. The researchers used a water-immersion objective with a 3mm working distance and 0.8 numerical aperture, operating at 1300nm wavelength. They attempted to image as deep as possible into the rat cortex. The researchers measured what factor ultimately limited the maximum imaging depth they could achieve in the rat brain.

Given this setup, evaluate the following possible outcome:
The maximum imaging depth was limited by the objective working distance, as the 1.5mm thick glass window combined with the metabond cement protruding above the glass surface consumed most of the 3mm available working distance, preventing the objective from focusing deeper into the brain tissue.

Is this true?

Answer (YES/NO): YES